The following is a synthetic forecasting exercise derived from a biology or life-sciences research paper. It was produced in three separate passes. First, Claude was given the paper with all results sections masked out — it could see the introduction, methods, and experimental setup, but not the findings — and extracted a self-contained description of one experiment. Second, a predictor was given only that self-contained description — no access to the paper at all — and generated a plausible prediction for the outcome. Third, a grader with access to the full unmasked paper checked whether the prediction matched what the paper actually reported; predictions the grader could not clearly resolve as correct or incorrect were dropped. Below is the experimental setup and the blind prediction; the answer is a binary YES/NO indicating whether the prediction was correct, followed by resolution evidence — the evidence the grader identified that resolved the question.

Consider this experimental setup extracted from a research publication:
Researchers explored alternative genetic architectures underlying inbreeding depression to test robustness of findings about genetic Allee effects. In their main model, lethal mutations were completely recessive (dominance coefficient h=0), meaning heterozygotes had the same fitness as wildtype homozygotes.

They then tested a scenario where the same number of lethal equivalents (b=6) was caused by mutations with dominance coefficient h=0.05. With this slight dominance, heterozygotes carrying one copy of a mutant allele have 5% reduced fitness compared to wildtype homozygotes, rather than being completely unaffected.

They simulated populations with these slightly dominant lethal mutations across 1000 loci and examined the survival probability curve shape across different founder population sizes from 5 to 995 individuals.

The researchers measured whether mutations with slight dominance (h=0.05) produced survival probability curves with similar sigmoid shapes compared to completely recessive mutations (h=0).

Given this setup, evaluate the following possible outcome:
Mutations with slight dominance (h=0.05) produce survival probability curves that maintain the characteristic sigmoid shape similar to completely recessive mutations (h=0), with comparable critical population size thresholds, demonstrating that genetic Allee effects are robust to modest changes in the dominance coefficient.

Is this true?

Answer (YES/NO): NO